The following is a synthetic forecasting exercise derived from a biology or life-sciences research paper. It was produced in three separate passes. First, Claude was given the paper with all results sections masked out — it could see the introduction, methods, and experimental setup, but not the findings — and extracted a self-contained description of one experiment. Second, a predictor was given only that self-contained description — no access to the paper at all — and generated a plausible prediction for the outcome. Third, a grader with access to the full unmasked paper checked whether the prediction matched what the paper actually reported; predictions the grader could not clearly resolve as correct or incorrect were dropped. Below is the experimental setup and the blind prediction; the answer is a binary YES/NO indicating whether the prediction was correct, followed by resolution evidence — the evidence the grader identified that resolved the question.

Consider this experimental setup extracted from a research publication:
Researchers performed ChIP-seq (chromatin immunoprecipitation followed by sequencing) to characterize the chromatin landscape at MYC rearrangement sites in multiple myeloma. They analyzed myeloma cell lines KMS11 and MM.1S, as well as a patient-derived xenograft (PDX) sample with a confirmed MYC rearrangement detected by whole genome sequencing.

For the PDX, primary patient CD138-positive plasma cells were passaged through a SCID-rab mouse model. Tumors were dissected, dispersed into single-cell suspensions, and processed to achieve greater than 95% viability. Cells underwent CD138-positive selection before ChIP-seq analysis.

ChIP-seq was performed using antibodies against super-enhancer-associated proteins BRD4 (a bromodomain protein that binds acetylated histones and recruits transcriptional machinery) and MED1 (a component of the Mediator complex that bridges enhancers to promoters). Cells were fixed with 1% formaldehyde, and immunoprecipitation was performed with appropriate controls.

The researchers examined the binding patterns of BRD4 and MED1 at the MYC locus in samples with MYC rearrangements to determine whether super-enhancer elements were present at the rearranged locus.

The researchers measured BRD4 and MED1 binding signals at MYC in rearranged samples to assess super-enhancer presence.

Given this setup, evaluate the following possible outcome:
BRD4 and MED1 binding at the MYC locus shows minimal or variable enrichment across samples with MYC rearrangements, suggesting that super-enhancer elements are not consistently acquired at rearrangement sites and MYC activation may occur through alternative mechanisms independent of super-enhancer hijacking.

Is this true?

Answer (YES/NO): NO